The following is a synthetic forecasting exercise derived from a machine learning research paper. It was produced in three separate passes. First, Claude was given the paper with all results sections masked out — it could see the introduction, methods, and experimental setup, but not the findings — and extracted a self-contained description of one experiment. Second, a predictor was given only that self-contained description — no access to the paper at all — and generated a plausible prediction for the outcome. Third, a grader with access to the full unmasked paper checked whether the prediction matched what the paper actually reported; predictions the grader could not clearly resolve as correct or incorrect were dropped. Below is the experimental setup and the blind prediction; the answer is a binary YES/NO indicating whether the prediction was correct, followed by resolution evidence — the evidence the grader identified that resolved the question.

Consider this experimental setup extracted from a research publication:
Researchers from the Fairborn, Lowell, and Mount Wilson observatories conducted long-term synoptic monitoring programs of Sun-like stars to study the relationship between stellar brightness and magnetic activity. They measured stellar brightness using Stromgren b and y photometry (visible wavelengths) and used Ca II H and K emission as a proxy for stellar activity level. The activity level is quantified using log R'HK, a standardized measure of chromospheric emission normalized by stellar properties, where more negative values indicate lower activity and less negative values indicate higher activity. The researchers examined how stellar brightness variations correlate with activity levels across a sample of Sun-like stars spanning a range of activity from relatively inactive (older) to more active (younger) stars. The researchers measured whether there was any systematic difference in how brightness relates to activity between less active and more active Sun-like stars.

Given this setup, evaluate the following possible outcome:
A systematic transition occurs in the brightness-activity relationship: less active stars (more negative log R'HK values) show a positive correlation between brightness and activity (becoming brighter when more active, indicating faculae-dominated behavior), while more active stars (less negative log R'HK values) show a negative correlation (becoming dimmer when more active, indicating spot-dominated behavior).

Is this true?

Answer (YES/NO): YES